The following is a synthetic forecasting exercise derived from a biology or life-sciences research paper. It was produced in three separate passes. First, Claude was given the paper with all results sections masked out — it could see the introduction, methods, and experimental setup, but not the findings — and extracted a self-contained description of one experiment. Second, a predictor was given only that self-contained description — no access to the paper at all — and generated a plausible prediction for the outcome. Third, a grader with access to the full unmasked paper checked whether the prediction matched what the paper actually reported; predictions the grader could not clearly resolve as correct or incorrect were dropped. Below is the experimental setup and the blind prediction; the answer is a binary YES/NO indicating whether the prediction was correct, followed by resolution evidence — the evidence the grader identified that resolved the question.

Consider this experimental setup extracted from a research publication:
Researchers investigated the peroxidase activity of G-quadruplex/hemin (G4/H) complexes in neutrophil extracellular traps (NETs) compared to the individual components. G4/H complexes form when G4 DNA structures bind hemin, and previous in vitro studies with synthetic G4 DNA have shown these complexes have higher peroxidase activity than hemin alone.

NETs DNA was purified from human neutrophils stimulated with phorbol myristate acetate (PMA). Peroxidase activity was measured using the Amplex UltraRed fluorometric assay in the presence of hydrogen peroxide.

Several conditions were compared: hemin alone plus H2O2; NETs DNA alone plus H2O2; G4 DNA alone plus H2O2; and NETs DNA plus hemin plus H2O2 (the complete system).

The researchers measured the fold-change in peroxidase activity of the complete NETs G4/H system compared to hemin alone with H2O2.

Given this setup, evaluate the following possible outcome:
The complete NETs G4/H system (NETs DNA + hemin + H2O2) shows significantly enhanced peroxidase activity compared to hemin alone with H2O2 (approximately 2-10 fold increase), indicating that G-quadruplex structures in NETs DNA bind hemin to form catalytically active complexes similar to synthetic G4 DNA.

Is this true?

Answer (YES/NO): YES